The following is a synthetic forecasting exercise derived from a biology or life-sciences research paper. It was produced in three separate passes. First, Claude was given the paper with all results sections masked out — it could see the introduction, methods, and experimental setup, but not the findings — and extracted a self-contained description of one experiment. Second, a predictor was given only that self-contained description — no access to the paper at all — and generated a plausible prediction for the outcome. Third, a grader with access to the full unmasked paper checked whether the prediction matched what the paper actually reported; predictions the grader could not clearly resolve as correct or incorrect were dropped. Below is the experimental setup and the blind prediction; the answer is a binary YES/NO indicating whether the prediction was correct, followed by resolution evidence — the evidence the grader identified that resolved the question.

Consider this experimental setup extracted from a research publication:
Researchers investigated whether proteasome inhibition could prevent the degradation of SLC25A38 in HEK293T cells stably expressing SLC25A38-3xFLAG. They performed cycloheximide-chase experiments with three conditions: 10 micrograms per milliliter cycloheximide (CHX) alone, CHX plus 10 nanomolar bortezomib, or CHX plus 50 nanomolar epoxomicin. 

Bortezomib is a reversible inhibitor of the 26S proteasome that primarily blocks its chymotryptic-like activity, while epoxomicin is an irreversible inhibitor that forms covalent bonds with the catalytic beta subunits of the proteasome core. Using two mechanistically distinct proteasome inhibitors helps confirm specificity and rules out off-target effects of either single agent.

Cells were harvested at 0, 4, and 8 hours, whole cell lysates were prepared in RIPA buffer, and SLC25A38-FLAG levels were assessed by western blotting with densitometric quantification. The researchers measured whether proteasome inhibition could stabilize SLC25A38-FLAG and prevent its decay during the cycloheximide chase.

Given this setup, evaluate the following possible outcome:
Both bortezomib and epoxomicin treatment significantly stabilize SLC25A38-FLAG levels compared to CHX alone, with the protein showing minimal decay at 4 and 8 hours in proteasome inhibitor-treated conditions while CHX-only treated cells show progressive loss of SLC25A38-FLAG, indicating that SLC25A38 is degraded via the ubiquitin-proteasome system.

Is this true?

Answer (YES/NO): NO